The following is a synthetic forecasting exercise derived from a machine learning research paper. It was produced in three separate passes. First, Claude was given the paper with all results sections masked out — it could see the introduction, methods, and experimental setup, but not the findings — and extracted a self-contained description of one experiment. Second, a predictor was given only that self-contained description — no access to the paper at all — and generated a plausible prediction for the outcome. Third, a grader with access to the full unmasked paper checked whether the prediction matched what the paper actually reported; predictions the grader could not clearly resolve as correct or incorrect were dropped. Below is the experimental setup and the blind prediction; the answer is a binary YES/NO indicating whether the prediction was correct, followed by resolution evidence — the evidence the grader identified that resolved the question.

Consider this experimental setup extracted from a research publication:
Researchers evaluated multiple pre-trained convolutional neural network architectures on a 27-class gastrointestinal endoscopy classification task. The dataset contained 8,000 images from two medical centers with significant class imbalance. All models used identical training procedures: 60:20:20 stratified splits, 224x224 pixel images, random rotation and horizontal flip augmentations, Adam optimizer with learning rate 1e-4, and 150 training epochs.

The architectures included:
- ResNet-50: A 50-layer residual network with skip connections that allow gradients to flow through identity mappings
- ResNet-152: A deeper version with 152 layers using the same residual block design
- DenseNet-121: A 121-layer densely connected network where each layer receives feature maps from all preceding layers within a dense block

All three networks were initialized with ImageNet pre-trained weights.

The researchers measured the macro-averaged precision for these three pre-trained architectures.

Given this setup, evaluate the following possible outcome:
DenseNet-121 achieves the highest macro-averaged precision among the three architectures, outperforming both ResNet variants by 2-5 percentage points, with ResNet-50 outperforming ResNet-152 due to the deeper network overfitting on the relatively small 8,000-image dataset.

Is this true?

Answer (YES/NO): NO